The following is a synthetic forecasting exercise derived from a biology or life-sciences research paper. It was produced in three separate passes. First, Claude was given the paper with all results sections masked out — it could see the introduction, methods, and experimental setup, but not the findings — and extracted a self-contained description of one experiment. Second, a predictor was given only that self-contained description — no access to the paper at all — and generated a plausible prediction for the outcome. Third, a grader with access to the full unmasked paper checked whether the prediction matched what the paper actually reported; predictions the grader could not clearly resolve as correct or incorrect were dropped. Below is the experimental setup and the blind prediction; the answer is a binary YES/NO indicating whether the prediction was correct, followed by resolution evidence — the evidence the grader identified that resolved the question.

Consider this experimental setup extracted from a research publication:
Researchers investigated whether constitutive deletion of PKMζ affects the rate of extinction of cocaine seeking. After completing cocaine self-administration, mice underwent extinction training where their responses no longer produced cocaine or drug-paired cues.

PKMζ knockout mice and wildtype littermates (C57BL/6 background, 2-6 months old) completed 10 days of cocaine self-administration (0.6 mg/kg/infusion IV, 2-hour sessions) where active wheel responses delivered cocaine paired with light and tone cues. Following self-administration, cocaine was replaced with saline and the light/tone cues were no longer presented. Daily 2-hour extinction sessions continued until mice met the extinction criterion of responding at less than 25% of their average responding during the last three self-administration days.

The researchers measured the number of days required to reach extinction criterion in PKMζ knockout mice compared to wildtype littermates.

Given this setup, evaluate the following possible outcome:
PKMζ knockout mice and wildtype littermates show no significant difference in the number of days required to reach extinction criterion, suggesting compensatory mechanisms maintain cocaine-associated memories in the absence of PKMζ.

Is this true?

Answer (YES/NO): YES